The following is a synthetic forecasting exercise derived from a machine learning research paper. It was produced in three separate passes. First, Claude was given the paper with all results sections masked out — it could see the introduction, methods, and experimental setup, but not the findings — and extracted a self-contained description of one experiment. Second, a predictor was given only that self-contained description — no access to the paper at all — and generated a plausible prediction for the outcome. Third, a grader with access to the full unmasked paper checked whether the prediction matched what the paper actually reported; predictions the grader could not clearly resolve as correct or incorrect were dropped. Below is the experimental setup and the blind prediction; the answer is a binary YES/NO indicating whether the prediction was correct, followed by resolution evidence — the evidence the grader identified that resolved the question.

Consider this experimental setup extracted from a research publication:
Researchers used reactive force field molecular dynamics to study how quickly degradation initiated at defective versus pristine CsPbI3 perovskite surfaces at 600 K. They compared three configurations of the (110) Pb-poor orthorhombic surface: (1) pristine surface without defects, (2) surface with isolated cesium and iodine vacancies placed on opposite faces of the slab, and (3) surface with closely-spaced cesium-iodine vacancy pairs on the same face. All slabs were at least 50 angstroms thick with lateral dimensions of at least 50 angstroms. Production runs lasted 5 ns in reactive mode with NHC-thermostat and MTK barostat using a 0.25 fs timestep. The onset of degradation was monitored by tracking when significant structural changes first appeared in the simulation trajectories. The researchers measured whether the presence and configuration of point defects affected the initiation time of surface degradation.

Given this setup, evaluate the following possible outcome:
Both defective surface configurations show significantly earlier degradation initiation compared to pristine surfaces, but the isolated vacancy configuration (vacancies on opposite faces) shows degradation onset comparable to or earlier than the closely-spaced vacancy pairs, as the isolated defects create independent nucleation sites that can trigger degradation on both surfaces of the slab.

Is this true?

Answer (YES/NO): NO